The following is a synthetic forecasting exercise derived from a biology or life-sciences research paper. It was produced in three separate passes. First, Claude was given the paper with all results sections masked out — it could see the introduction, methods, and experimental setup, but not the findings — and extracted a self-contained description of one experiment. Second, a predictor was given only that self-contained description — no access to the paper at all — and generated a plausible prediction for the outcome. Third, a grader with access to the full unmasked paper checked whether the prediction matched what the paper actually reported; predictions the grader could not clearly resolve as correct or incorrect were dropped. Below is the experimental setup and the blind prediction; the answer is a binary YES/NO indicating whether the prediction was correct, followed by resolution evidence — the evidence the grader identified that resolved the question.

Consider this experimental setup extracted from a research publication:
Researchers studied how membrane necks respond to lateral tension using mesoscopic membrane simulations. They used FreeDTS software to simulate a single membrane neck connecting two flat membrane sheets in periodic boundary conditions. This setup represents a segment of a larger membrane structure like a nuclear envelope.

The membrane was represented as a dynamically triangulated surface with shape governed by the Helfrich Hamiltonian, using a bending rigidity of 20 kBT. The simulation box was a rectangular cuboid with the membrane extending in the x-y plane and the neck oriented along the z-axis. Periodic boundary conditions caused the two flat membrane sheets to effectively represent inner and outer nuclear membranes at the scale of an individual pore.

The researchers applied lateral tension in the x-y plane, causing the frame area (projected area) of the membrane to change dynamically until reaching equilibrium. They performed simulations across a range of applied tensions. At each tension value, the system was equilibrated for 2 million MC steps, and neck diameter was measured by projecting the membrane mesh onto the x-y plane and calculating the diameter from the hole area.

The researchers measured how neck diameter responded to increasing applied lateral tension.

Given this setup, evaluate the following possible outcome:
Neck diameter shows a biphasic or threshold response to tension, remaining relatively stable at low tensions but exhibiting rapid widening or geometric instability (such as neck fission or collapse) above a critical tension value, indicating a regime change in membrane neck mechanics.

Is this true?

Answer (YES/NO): NO